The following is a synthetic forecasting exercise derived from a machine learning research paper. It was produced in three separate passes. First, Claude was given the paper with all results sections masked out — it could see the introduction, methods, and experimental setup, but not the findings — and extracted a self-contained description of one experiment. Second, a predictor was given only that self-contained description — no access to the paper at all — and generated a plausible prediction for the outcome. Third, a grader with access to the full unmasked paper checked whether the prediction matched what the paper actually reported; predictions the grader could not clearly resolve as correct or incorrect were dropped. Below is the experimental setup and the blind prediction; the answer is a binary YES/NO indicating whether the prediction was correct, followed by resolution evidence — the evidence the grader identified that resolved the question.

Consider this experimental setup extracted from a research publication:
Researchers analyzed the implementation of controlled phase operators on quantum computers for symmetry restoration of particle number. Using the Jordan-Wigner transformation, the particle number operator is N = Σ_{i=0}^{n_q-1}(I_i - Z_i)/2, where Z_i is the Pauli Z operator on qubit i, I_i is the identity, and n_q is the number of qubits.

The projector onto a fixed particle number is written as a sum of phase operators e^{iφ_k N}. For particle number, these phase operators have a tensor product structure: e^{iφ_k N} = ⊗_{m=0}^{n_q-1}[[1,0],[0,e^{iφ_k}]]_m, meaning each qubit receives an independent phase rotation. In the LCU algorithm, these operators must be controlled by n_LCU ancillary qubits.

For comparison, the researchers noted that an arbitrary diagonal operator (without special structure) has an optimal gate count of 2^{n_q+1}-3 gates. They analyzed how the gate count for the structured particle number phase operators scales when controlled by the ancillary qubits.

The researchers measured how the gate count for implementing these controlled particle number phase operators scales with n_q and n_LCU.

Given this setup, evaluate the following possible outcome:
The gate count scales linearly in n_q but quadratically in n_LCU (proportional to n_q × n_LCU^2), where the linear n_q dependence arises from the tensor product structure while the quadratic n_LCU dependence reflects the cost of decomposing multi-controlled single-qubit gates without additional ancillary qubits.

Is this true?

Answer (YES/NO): NO